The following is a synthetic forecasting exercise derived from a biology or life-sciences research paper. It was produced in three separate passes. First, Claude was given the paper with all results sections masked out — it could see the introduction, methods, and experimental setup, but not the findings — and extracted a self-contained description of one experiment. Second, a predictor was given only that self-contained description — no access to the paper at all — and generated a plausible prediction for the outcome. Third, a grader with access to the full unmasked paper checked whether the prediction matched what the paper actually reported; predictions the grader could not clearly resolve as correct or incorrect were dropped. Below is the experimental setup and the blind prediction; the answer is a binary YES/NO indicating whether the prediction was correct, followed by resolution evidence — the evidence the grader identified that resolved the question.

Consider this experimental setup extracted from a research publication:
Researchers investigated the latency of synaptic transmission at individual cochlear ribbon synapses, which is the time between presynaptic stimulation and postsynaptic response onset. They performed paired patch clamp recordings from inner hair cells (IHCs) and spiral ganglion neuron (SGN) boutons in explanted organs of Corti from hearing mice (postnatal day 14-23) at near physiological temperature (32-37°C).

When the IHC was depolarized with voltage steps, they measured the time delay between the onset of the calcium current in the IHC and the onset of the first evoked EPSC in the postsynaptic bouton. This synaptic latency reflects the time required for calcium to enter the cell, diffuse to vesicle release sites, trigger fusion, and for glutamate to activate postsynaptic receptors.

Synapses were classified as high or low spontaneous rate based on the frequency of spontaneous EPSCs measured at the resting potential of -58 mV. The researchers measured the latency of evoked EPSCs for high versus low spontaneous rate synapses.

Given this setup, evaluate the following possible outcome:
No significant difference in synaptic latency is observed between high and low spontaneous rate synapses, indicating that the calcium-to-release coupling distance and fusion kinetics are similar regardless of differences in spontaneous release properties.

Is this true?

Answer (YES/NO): NO